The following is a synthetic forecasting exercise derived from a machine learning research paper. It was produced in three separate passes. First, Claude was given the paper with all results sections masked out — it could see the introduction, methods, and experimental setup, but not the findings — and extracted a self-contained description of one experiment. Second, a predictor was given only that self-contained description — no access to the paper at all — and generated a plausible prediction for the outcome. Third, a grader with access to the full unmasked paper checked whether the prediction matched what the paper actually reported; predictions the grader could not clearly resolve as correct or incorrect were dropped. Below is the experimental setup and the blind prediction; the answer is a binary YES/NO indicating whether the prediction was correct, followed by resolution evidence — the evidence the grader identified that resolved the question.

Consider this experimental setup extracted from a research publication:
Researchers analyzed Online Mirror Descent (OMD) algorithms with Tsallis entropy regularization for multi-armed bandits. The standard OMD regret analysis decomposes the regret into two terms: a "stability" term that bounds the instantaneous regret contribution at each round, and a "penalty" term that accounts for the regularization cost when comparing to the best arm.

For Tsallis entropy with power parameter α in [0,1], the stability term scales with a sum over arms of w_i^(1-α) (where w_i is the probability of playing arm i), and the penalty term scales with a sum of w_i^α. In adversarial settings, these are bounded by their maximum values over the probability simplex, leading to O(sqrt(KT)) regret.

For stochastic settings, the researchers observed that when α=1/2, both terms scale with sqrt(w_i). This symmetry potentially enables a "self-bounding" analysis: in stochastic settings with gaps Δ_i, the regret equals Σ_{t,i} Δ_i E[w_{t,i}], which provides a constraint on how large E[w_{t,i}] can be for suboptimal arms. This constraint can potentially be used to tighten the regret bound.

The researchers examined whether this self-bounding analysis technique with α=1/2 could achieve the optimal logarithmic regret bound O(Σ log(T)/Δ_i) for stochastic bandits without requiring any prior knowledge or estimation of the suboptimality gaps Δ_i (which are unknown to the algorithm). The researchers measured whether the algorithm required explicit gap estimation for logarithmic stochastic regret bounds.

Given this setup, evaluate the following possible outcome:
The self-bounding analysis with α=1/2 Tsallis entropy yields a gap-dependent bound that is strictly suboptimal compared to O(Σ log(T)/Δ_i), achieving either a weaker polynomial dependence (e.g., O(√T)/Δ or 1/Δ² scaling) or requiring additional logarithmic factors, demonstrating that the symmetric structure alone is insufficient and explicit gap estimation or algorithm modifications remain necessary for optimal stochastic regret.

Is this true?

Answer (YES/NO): NO